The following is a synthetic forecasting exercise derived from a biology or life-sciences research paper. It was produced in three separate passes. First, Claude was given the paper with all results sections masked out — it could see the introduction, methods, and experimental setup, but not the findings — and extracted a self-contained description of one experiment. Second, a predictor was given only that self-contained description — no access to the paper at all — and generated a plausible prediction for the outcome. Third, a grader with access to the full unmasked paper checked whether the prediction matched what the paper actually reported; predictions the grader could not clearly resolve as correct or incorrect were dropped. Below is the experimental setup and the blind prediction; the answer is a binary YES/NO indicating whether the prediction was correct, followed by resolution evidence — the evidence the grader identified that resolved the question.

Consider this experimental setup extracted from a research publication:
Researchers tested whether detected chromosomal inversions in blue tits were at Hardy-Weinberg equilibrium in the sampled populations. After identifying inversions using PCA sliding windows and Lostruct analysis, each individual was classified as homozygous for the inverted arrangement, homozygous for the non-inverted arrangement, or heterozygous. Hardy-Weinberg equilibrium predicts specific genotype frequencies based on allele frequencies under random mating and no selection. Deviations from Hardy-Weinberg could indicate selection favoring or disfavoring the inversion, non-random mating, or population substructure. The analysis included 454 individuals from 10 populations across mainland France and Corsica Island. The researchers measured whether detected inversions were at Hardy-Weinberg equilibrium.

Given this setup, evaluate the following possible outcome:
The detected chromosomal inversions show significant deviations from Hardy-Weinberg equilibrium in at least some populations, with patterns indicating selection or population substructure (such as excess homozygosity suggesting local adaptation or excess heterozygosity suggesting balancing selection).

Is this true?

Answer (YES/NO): NO